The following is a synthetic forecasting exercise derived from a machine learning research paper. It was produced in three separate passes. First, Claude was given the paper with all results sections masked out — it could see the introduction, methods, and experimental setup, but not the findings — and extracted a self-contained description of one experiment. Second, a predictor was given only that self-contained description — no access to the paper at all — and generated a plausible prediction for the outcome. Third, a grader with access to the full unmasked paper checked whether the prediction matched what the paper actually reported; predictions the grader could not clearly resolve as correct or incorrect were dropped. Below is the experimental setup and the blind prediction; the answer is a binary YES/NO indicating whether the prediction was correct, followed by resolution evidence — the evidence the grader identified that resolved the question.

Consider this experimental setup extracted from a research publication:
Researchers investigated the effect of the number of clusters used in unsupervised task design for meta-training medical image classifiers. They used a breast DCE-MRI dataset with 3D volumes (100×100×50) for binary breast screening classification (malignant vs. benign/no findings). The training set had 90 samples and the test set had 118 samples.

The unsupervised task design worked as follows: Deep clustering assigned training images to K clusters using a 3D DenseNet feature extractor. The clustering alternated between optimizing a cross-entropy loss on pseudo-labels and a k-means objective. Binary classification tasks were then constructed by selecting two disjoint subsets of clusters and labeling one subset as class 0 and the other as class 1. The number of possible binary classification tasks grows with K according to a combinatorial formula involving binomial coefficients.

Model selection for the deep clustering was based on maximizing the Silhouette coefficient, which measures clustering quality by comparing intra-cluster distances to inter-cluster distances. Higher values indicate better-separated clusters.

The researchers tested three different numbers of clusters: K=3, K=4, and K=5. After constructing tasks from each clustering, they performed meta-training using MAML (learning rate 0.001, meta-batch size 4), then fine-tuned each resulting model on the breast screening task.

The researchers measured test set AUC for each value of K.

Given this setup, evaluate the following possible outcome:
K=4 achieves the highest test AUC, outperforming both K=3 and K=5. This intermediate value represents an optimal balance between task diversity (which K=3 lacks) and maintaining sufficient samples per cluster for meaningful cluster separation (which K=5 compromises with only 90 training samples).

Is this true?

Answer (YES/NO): NO